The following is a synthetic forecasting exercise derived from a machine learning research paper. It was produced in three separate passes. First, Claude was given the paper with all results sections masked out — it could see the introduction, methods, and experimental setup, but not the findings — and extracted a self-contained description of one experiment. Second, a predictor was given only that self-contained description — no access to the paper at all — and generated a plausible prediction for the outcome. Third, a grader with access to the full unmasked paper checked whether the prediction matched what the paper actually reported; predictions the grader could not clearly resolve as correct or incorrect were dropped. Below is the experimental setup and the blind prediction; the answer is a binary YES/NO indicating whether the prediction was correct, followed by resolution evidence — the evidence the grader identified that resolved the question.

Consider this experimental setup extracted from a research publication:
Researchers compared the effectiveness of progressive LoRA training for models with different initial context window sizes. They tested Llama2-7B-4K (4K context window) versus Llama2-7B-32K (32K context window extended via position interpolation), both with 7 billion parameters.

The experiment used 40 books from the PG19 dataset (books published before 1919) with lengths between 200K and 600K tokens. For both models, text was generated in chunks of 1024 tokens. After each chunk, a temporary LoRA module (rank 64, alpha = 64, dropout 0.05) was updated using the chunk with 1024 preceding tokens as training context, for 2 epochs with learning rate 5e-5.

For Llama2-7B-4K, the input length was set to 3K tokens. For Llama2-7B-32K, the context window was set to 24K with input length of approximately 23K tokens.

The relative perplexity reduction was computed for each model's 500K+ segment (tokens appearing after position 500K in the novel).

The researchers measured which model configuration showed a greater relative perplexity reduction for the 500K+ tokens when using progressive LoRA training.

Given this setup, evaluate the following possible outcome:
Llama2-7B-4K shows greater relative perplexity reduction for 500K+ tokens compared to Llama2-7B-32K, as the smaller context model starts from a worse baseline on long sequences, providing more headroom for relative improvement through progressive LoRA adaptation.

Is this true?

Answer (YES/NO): YES